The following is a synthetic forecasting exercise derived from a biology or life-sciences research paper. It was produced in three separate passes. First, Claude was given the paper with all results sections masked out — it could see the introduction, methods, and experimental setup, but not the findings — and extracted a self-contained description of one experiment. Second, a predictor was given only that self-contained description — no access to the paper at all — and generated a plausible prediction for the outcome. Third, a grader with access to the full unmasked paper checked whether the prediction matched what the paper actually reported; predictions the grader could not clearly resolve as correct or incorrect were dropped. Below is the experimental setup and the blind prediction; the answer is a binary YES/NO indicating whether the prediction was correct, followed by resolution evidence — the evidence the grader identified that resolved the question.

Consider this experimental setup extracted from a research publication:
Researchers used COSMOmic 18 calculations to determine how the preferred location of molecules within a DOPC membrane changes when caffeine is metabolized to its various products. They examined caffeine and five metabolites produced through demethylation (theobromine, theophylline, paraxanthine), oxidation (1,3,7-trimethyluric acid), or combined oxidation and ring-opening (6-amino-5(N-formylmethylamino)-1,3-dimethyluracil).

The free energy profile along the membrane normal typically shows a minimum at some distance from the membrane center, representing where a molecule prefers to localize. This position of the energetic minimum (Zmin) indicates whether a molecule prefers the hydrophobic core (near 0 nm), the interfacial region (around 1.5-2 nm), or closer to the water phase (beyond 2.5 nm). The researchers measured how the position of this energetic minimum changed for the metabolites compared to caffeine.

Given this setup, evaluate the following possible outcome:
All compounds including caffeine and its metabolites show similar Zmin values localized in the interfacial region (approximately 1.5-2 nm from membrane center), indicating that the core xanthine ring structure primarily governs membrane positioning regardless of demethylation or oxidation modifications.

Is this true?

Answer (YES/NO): NO